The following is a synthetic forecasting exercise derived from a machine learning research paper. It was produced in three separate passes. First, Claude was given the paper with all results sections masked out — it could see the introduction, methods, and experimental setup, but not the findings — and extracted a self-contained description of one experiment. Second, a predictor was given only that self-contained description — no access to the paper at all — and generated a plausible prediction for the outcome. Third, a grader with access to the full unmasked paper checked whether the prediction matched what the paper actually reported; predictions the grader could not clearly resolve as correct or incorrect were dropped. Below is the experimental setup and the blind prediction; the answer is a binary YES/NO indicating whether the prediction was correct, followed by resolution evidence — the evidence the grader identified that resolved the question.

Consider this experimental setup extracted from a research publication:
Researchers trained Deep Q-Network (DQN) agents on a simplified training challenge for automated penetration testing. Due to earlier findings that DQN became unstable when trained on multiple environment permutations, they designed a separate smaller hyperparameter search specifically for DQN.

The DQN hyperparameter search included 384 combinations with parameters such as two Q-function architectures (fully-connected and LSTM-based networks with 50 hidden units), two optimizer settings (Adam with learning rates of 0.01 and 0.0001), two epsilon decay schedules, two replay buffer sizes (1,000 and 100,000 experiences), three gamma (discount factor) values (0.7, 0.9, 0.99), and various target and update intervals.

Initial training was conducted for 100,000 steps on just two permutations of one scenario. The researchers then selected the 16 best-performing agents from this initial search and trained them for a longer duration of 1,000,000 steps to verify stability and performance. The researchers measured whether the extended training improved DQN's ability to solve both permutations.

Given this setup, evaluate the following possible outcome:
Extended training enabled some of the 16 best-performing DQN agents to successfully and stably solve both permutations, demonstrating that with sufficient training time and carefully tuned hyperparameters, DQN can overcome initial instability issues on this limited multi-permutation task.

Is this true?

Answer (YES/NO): NO